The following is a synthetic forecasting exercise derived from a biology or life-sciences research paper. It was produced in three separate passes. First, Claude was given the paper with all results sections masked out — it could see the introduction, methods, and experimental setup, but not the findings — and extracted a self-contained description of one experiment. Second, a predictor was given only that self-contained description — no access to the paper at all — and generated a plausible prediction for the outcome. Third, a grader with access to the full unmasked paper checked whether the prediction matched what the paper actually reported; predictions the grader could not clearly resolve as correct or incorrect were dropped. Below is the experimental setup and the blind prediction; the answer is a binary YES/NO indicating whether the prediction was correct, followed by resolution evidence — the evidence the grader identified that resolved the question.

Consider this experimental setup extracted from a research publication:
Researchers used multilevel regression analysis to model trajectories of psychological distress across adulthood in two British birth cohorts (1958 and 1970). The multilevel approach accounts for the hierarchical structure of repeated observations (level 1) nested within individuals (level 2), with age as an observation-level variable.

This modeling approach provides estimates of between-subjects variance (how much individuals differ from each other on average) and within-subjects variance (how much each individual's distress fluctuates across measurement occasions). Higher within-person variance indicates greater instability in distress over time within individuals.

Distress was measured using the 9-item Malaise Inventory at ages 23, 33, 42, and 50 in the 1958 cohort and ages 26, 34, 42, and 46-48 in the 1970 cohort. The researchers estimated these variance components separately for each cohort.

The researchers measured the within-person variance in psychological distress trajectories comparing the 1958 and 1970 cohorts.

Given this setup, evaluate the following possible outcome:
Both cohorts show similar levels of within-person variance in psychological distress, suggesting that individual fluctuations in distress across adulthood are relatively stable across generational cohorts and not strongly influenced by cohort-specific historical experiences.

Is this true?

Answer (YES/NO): NO